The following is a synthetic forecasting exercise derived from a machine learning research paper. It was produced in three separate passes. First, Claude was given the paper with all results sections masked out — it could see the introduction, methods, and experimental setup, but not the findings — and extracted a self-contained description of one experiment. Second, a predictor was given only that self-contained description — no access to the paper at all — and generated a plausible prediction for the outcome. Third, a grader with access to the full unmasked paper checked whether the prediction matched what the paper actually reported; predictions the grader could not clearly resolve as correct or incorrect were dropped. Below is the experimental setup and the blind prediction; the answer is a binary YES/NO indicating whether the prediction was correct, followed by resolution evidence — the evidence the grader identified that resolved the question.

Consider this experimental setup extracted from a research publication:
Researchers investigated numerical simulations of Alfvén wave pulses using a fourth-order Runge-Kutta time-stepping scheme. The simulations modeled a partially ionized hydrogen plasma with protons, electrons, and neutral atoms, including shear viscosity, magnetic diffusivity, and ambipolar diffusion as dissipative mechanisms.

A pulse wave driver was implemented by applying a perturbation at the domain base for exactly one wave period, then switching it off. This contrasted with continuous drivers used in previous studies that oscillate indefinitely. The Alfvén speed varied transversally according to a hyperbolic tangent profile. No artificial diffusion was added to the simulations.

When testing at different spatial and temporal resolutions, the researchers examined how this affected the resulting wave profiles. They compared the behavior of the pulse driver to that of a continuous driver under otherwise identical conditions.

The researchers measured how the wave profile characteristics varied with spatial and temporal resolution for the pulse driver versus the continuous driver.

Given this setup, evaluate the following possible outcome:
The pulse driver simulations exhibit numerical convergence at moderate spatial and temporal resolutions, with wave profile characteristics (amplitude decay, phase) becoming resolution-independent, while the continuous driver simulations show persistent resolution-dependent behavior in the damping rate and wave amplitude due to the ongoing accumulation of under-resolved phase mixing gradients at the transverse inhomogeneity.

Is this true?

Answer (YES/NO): NO